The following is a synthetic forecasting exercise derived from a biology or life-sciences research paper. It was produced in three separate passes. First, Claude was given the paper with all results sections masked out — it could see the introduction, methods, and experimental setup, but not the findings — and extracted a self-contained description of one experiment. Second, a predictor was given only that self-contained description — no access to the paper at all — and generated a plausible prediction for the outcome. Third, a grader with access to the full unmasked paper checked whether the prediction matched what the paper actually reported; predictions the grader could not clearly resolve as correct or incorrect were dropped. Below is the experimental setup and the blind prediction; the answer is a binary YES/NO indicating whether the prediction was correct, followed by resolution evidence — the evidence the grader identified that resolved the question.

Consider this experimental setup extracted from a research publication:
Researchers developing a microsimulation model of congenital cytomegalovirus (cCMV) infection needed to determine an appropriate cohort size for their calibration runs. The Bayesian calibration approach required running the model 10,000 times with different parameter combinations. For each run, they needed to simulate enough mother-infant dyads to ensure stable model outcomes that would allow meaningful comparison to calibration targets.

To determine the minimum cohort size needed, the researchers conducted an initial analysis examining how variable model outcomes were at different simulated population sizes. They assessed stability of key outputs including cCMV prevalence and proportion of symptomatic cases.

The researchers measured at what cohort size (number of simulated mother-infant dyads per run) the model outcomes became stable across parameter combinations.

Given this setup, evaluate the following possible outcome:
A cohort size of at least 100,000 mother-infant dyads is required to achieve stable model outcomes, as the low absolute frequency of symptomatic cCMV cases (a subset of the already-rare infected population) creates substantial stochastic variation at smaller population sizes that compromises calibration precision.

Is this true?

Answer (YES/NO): NO